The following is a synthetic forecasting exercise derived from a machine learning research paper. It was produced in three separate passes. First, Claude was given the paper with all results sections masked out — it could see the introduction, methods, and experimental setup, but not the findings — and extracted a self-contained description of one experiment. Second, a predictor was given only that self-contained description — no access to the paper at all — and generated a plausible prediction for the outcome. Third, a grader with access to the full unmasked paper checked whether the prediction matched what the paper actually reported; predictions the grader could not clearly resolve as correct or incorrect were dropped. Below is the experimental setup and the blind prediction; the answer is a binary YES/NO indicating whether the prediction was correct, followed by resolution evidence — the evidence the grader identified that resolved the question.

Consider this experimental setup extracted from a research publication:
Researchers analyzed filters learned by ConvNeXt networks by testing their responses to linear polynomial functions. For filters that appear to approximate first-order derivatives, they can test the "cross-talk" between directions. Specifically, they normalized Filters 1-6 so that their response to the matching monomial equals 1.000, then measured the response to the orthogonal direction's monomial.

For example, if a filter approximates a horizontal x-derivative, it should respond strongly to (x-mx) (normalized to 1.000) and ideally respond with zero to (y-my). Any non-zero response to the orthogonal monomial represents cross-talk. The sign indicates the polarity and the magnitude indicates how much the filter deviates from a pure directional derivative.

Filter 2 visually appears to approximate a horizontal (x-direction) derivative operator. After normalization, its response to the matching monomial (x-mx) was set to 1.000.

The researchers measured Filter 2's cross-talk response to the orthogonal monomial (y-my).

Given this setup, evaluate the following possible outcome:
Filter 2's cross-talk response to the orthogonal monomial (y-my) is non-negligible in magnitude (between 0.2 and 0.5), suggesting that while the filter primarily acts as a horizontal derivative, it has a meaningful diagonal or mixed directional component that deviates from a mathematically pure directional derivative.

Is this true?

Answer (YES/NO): YES